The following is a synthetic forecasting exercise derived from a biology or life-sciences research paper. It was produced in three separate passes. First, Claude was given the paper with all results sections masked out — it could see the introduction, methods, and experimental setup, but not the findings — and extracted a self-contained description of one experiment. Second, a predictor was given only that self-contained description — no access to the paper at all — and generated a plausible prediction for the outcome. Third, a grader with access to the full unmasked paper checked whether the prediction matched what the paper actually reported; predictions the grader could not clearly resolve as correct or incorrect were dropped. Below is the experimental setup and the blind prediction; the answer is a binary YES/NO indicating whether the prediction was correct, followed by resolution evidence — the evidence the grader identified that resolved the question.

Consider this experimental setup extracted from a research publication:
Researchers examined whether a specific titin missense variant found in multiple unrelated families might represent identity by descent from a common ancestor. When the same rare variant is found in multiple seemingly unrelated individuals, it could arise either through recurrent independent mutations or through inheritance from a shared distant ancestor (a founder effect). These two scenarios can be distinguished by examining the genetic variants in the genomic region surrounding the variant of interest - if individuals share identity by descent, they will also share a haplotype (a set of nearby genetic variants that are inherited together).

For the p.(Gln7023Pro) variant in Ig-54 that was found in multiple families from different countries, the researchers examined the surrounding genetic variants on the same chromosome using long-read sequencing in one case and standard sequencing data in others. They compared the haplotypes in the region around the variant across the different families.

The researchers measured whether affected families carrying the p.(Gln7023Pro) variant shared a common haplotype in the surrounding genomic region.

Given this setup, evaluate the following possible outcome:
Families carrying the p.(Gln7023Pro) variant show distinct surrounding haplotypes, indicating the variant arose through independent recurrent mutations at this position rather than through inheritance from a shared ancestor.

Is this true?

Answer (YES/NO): NO